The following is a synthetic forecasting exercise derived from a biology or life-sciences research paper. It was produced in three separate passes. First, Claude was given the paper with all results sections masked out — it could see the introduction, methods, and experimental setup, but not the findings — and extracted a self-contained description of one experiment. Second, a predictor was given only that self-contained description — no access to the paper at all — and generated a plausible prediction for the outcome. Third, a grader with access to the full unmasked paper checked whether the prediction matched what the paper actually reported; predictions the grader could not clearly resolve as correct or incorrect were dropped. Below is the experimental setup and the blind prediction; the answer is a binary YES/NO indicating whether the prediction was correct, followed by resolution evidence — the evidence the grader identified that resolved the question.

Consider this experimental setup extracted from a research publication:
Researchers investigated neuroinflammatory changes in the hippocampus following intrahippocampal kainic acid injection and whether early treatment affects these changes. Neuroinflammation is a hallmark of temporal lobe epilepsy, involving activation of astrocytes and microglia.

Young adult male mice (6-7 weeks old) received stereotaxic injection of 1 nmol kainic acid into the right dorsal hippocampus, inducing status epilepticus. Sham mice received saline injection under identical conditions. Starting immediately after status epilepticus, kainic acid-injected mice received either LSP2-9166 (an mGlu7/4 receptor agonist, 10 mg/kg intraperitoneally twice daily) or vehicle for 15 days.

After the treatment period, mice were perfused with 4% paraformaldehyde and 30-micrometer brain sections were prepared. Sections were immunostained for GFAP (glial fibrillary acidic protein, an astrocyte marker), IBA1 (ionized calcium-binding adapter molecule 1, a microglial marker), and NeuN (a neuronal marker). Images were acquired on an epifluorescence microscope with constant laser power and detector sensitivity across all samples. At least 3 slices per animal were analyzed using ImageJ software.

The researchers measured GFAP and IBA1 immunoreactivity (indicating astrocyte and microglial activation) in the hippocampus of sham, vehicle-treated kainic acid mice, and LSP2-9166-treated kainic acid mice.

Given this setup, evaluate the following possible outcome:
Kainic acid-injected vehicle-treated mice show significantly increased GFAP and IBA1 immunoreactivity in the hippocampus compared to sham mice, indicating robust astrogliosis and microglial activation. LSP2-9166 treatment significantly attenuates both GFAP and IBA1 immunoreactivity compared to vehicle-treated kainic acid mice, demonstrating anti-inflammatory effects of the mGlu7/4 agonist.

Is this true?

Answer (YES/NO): NO